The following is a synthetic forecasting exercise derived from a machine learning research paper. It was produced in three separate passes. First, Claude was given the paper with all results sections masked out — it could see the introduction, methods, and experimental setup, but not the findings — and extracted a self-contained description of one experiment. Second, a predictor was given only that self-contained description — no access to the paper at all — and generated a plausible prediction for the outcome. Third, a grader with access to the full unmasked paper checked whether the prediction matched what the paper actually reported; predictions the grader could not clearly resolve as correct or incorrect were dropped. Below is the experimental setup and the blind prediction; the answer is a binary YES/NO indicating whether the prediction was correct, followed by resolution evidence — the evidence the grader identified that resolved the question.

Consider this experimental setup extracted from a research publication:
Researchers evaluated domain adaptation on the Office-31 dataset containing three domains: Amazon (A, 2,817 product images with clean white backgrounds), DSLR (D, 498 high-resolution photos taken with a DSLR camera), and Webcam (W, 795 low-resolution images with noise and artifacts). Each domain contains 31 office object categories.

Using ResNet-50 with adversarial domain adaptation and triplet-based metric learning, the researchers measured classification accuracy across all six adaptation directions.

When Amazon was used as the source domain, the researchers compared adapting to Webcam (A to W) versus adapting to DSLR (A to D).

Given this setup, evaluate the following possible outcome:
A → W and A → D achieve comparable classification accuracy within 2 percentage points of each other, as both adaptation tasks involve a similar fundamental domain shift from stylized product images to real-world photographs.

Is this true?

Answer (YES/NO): NO